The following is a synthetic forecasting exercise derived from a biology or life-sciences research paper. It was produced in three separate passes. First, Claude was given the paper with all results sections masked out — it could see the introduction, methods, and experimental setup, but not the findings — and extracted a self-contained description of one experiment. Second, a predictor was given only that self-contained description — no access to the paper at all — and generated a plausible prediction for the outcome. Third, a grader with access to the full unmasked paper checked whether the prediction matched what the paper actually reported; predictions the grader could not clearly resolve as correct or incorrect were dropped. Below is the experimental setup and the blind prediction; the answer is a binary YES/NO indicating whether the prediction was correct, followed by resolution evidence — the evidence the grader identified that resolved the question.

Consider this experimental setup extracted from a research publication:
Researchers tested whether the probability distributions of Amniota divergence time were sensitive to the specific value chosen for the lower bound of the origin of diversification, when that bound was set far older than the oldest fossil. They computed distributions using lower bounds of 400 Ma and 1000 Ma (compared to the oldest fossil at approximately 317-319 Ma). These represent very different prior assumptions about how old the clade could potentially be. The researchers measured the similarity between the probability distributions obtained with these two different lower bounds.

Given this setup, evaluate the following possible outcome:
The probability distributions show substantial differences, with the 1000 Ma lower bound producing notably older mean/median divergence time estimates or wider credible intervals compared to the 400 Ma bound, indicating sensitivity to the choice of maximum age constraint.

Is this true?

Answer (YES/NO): NO